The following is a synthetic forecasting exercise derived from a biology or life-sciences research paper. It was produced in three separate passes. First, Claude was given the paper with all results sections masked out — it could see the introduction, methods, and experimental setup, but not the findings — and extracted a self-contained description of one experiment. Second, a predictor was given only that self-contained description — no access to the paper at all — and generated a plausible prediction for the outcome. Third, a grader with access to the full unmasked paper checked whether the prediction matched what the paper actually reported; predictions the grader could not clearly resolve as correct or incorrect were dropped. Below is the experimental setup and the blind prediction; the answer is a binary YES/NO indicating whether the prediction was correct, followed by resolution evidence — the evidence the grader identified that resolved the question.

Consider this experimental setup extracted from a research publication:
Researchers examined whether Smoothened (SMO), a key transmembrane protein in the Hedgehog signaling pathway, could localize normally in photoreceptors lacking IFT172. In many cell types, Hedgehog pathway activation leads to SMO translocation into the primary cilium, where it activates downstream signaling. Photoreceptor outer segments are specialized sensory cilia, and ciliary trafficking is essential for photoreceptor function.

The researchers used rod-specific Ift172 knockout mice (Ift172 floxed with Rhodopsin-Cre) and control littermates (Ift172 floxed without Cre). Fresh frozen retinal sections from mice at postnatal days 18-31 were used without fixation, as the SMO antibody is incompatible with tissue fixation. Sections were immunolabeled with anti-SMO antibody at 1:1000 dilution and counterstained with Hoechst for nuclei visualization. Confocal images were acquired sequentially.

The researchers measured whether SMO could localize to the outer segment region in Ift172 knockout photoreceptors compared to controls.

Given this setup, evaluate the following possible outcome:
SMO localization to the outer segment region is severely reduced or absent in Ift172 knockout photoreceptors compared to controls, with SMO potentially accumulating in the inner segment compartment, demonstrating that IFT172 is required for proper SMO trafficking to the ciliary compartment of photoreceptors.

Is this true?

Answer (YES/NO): NO